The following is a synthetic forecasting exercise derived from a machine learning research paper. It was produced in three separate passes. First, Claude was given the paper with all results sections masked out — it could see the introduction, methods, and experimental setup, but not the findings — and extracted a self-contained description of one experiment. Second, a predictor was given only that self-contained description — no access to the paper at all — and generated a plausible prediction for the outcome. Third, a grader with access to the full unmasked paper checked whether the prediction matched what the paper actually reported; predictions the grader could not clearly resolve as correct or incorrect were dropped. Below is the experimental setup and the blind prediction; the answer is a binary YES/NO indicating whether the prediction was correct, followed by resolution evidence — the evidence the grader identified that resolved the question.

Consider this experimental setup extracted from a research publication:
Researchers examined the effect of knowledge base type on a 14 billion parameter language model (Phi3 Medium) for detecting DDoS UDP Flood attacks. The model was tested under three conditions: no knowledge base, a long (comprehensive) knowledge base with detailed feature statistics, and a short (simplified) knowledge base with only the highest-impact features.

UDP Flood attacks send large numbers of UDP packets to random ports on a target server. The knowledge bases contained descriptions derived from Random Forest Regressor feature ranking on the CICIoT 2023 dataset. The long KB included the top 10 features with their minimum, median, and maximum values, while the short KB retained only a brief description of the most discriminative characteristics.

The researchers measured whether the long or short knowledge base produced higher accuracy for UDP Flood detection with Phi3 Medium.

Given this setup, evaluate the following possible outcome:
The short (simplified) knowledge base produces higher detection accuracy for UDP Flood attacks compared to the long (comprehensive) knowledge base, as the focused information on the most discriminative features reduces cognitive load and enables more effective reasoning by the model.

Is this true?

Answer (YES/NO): YES